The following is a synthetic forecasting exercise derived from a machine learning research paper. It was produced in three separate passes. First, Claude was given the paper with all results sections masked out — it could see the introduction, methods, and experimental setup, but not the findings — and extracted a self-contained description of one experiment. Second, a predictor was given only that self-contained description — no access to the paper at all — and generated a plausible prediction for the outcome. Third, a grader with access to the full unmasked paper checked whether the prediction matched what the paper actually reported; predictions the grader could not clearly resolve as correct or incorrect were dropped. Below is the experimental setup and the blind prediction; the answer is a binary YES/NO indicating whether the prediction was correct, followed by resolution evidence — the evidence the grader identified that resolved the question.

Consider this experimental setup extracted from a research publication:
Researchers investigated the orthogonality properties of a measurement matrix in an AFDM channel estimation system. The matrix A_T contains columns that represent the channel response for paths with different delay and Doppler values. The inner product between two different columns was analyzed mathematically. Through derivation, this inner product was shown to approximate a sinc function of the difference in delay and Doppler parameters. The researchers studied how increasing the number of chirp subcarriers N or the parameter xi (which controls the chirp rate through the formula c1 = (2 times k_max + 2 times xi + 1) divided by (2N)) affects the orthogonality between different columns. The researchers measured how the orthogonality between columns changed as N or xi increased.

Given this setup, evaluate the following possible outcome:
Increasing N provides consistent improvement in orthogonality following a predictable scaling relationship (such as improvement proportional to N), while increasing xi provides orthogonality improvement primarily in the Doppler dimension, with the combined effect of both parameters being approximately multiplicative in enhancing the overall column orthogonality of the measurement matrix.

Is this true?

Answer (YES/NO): NO